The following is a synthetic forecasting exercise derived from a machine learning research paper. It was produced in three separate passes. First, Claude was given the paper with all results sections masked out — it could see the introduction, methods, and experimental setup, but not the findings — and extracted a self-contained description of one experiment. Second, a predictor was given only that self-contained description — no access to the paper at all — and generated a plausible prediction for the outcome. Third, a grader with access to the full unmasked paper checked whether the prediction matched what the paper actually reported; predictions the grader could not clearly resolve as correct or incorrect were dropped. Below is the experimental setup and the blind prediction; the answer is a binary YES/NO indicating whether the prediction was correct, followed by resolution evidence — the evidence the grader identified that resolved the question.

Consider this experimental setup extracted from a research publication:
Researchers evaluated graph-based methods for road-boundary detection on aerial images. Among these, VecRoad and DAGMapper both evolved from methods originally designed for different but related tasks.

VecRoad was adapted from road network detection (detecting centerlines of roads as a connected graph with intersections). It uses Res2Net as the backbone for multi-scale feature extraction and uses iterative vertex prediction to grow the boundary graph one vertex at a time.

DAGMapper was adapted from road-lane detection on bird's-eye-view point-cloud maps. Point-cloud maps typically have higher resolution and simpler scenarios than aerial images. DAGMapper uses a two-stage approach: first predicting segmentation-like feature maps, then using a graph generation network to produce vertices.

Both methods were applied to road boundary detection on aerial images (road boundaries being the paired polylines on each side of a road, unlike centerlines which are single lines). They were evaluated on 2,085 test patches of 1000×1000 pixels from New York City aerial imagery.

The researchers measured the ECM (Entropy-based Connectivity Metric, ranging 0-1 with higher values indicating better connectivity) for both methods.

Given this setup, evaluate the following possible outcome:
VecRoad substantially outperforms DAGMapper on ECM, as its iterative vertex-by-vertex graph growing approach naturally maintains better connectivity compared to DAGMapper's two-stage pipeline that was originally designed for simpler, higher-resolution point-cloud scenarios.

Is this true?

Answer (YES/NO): NO